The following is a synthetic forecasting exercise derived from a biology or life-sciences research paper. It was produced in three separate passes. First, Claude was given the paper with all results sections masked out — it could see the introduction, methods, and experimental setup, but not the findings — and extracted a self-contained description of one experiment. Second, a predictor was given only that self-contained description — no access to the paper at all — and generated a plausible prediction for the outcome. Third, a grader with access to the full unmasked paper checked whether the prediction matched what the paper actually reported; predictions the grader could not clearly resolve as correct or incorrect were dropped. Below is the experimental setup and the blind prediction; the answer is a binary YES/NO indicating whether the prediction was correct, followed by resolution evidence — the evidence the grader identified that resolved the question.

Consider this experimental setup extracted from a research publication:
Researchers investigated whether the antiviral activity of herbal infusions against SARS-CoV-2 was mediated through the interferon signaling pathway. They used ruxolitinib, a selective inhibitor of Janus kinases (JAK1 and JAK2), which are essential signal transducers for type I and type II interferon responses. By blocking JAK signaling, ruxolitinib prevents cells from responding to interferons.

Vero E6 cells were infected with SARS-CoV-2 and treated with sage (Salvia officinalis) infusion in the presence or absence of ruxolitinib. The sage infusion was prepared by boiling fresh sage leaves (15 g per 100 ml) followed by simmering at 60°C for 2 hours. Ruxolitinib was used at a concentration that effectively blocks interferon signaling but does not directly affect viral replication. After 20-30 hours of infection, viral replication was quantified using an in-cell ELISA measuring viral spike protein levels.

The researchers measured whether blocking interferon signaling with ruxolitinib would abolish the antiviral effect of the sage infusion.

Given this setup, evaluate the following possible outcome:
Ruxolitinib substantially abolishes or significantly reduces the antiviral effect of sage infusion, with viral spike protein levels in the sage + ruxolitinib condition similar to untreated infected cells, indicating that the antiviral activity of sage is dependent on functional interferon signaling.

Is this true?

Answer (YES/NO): NO